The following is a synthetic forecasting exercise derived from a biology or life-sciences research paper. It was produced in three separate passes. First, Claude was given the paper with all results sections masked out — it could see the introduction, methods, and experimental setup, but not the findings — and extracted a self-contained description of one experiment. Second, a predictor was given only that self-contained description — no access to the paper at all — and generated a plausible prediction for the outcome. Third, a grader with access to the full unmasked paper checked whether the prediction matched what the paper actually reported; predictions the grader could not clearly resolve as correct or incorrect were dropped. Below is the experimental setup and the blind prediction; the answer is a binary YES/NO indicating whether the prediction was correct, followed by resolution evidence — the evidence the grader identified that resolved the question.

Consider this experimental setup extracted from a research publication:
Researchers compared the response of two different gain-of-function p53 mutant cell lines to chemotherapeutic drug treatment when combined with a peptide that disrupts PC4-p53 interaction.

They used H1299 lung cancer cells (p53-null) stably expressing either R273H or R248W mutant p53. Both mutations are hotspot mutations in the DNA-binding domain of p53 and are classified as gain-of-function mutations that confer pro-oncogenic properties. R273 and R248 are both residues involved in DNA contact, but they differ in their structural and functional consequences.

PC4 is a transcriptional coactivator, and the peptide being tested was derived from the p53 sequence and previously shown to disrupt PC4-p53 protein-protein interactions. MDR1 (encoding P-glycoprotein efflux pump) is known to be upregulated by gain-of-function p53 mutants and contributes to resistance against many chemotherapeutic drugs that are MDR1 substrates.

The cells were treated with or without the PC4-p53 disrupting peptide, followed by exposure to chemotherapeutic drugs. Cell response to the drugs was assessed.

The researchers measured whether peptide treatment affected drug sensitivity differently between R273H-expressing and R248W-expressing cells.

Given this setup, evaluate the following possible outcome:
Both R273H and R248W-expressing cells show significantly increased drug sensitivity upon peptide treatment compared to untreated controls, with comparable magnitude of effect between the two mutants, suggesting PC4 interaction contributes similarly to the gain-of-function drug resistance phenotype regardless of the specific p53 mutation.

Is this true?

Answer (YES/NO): NO